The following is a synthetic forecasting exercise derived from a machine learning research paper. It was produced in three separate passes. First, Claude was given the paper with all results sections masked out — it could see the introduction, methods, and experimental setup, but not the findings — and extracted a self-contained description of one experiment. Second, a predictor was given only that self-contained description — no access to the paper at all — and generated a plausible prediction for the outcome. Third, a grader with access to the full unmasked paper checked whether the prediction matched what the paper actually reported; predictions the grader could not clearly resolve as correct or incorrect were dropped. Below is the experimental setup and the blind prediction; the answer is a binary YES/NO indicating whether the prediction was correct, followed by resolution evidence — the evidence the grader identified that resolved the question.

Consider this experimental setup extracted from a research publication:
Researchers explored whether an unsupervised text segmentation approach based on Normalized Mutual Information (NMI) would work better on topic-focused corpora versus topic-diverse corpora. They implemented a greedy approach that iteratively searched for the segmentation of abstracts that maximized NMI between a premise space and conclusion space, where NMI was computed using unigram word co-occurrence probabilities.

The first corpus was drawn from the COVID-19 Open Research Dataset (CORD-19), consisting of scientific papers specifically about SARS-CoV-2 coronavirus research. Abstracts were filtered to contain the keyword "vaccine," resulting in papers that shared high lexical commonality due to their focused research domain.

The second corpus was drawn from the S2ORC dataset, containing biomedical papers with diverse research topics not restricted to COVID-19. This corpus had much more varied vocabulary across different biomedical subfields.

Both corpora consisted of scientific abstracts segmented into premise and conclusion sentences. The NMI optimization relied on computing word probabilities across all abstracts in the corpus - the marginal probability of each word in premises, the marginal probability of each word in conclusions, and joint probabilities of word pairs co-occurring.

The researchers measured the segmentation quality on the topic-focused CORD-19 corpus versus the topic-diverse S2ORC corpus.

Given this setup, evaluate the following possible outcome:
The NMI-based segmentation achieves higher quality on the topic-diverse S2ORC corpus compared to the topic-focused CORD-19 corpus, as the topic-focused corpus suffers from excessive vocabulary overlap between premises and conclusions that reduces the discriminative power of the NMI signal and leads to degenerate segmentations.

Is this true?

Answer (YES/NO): NO